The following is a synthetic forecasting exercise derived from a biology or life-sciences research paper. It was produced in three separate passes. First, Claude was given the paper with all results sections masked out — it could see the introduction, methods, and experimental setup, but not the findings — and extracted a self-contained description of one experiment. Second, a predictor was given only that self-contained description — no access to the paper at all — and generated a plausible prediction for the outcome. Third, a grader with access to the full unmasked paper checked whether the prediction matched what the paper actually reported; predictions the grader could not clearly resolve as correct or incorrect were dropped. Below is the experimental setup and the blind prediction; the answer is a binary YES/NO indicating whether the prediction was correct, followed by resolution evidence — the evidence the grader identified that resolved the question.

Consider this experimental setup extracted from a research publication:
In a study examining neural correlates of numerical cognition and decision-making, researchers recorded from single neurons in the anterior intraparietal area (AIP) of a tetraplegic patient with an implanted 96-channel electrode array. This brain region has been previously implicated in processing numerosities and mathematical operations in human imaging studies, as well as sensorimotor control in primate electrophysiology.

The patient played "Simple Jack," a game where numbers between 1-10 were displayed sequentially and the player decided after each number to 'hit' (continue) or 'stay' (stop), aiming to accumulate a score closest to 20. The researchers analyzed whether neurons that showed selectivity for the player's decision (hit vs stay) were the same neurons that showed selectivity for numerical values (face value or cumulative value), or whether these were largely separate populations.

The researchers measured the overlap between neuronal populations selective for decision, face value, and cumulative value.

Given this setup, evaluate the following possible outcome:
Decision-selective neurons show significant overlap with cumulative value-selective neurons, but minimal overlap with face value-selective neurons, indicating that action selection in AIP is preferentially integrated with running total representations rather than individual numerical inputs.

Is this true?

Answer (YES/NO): YES